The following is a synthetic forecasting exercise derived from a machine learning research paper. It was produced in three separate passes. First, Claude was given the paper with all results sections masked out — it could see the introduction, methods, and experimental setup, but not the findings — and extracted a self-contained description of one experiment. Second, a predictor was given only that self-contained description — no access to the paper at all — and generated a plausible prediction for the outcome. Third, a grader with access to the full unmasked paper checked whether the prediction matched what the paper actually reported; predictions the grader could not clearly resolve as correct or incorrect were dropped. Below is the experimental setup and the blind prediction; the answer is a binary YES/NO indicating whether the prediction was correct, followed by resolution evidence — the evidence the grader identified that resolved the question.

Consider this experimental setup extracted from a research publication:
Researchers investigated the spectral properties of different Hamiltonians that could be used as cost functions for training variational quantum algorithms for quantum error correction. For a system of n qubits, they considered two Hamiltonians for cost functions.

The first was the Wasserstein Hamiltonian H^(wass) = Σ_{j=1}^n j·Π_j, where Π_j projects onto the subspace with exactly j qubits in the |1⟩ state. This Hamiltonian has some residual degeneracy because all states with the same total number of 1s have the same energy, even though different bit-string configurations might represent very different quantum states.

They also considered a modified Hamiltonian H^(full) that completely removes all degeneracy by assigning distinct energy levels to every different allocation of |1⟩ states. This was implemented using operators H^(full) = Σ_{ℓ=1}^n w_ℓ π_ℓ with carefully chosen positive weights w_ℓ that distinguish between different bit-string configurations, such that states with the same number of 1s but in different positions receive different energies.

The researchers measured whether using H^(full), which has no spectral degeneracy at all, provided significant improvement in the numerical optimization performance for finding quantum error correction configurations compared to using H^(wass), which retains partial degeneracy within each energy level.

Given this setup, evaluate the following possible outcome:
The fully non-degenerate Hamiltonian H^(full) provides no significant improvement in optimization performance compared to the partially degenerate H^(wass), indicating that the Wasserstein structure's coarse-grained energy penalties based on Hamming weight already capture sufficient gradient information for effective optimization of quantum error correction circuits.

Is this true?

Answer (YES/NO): YES